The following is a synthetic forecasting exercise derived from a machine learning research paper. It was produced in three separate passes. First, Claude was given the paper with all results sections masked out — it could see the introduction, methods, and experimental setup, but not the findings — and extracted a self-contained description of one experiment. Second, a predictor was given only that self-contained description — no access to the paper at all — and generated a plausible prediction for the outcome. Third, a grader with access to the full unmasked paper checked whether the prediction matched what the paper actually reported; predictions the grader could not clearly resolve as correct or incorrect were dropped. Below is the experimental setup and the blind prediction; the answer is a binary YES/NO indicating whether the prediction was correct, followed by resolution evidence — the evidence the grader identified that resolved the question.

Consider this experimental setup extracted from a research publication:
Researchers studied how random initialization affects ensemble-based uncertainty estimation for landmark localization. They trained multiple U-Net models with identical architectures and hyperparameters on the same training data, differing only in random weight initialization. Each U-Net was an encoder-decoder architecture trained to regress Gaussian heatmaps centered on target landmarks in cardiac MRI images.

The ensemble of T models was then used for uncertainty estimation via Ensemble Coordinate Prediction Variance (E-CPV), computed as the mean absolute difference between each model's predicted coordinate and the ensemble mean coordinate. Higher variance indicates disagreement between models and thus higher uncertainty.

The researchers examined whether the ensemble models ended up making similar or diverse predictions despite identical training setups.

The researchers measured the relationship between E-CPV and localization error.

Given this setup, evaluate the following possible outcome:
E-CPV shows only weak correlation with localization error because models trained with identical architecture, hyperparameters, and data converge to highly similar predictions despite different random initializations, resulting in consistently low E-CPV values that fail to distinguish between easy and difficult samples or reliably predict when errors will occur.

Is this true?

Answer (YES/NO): NO